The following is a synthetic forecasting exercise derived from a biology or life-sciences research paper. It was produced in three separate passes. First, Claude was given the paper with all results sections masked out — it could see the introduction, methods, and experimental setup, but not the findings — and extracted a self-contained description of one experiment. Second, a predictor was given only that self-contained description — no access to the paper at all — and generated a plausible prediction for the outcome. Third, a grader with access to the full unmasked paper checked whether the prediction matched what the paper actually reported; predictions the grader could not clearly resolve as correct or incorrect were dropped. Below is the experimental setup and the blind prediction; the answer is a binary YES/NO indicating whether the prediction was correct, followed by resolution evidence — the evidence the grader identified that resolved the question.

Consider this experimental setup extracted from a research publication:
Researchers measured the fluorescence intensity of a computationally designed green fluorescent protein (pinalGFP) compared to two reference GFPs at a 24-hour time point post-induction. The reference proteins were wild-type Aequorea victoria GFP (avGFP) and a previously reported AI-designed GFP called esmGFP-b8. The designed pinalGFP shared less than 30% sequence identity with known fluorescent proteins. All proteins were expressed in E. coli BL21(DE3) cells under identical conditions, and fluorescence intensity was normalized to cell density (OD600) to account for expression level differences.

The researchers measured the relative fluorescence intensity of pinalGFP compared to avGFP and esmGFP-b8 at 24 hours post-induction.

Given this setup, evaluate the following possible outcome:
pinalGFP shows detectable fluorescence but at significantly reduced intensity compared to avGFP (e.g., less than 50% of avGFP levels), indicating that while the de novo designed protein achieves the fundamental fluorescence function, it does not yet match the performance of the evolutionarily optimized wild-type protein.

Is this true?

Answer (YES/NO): YES